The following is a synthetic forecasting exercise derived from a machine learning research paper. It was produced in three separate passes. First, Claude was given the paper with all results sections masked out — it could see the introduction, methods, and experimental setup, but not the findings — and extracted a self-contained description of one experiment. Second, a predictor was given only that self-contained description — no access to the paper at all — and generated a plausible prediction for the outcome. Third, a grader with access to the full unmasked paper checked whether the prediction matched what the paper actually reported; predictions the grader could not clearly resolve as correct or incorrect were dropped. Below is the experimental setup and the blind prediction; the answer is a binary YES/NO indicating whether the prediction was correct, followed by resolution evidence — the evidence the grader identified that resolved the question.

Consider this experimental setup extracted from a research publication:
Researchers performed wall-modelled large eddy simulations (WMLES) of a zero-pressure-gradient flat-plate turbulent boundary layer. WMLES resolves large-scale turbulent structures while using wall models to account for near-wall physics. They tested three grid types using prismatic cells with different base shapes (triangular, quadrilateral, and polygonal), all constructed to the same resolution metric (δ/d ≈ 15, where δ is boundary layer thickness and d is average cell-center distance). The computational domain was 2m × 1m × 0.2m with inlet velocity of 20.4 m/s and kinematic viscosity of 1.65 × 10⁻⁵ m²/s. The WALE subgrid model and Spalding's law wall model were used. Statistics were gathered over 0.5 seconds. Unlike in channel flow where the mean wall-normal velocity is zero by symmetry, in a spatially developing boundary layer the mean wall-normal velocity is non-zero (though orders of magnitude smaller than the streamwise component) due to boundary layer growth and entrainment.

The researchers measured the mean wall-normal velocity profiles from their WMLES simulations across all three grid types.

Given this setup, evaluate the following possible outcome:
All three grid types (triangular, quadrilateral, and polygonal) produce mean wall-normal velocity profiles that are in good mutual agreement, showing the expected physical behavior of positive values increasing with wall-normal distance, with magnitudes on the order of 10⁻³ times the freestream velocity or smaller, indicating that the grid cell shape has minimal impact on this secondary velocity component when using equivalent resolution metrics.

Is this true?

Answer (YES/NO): NO